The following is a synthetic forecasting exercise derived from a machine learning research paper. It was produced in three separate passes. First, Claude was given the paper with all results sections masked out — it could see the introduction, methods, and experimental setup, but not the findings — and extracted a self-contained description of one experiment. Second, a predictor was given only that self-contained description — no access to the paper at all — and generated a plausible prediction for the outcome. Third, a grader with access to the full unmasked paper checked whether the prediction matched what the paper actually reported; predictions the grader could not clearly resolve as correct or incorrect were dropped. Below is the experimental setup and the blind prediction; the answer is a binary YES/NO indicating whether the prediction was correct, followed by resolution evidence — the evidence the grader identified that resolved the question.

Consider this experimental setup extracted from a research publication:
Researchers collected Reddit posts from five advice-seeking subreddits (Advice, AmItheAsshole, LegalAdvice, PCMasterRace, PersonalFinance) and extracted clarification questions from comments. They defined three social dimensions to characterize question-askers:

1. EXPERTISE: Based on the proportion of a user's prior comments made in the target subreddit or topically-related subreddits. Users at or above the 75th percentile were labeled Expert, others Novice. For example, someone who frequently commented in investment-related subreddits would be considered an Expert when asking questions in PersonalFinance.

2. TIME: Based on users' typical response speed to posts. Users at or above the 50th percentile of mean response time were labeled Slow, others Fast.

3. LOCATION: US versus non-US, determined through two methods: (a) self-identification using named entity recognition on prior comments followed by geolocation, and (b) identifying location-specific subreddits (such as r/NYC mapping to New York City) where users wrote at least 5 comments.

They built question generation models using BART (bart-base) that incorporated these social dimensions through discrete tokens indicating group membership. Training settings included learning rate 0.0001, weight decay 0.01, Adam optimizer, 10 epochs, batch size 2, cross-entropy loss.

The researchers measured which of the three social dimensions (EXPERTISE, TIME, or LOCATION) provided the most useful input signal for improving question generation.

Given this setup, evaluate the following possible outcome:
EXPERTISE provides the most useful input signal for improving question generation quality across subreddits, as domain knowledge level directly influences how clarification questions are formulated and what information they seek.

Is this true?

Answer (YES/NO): NO